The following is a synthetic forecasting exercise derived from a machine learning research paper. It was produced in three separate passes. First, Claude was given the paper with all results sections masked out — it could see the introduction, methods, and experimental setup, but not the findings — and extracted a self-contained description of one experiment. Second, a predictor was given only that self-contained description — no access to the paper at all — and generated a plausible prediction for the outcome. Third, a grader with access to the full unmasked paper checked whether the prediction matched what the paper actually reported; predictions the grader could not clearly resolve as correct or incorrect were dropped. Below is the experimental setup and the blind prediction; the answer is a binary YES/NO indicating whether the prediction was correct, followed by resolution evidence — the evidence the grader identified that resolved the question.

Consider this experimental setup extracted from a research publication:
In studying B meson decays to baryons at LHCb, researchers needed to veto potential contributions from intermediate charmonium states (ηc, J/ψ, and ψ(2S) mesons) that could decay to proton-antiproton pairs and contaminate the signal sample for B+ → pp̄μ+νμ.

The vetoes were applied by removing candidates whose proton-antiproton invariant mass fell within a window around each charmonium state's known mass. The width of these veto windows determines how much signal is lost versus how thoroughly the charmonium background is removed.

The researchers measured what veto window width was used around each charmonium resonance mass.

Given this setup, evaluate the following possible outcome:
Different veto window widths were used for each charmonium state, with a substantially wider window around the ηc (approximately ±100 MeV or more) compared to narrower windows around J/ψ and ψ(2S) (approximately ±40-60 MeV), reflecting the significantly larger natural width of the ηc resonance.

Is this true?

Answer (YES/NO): NO